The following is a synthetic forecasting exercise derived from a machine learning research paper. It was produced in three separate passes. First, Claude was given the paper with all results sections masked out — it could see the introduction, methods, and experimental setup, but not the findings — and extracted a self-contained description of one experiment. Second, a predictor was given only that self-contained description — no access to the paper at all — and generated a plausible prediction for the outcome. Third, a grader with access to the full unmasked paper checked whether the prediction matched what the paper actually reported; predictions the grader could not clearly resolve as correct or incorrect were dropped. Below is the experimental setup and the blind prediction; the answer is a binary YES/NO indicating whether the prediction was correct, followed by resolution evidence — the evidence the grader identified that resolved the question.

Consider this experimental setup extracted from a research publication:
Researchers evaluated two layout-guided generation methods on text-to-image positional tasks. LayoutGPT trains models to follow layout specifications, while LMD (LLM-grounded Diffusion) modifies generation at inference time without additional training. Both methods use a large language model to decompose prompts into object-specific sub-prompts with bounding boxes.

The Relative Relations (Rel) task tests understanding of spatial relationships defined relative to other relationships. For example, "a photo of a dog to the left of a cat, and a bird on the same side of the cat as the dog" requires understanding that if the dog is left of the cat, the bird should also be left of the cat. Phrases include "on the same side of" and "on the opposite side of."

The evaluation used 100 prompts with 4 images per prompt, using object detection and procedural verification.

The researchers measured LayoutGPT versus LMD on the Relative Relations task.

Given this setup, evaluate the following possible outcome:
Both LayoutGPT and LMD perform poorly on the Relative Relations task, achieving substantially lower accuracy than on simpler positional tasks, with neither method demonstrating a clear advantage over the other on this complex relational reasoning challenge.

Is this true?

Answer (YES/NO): NO